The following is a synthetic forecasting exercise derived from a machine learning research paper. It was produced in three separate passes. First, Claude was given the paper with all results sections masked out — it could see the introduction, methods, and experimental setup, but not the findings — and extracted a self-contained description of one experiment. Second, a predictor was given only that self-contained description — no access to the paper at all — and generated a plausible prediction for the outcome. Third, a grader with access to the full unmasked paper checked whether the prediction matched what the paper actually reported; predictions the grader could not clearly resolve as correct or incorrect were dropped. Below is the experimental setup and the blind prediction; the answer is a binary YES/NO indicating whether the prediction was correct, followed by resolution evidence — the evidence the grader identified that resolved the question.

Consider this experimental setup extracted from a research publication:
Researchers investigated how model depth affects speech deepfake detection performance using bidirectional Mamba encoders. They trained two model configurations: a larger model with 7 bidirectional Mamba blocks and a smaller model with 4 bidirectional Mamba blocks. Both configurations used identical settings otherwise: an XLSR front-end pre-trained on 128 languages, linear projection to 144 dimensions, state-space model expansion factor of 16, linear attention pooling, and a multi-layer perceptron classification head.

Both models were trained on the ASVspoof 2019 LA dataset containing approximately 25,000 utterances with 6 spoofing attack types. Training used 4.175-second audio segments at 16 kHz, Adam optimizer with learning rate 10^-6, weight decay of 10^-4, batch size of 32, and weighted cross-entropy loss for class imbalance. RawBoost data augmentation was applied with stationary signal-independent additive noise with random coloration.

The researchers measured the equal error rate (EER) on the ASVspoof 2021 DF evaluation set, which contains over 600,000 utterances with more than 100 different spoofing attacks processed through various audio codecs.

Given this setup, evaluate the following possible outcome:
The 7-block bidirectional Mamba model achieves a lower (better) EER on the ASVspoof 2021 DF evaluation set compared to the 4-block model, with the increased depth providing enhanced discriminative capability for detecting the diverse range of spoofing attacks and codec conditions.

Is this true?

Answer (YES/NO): NO